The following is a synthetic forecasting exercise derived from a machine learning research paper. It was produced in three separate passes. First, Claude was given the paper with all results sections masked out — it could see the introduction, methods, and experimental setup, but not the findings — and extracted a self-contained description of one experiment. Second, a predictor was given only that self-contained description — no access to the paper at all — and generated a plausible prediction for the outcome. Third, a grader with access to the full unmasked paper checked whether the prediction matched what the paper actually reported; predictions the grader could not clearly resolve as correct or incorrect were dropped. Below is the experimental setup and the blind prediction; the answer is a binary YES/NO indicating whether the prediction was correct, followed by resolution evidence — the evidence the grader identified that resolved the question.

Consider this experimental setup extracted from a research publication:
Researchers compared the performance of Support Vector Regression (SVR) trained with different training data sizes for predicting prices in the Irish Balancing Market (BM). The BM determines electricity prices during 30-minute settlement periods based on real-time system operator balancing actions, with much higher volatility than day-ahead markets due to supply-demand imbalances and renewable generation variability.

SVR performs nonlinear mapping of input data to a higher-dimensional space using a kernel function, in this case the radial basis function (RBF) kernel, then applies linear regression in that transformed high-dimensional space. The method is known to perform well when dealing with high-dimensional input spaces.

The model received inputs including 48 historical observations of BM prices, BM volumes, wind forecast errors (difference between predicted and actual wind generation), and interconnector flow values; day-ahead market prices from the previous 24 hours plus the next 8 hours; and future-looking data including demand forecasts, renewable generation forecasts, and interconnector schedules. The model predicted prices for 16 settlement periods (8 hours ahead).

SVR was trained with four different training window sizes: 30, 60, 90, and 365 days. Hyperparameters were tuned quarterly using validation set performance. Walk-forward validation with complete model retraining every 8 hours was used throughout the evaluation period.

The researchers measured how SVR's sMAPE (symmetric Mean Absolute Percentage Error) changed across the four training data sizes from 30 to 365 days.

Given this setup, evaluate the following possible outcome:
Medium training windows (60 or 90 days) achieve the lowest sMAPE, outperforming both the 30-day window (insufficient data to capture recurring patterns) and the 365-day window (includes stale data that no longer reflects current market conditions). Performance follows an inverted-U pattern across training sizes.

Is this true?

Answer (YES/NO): NO